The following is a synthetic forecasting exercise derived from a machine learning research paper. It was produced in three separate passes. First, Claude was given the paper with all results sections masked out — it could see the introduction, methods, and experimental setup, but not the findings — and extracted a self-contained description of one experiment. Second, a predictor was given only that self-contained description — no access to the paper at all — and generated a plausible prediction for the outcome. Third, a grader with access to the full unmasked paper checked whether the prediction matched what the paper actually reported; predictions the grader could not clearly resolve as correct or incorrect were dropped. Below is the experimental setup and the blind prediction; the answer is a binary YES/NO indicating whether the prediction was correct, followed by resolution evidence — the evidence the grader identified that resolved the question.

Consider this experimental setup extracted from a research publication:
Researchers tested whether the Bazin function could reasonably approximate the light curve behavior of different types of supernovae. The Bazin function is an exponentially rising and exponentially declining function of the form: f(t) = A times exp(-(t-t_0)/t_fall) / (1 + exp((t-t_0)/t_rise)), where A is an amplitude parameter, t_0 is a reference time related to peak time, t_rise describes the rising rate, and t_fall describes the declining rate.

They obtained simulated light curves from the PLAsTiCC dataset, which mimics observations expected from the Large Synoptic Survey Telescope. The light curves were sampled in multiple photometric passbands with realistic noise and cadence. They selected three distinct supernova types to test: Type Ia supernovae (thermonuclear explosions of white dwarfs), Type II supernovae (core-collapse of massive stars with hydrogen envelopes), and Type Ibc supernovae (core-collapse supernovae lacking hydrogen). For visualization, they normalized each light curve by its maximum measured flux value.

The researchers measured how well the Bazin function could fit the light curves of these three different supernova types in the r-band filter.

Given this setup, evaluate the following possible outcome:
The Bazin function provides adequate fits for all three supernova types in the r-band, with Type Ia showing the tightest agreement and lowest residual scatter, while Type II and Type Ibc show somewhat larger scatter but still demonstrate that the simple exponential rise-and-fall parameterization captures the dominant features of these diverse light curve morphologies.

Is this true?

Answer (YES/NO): NO